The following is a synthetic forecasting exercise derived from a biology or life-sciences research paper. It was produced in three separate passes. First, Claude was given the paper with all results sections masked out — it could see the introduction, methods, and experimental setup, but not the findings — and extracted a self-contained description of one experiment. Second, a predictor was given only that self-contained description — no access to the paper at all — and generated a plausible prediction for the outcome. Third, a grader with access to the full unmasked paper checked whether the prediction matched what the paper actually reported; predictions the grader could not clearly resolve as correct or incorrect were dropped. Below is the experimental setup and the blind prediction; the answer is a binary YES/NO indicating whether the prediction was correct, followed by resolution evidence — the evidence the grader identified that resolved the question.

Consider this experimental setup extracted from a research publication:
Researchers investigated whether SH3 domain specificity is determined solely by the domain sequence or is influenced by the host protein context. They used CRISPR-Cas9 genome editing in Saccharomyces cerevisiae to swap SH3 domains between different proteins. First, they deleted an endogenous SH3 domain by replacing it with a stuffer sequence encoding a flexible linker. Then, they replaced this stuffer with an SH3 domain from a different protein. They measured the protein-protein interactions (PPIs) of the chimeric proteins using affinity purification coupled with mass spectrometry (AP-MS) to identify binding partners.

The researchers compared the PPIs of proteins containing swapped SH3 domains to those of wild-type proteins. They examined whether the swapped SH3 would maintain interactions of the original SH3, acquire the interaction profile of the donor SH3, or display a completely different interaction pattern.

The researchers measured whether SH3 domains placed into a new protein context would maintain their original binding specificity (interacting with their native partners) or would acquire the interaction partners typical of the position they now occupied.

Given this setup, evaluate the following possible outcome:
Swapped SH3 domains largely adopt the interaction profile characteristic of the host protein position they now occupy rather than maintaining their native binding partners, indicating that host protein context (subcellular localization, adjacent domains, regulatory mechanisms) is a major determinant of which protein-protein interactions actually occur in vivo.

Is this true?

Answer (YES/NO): NO